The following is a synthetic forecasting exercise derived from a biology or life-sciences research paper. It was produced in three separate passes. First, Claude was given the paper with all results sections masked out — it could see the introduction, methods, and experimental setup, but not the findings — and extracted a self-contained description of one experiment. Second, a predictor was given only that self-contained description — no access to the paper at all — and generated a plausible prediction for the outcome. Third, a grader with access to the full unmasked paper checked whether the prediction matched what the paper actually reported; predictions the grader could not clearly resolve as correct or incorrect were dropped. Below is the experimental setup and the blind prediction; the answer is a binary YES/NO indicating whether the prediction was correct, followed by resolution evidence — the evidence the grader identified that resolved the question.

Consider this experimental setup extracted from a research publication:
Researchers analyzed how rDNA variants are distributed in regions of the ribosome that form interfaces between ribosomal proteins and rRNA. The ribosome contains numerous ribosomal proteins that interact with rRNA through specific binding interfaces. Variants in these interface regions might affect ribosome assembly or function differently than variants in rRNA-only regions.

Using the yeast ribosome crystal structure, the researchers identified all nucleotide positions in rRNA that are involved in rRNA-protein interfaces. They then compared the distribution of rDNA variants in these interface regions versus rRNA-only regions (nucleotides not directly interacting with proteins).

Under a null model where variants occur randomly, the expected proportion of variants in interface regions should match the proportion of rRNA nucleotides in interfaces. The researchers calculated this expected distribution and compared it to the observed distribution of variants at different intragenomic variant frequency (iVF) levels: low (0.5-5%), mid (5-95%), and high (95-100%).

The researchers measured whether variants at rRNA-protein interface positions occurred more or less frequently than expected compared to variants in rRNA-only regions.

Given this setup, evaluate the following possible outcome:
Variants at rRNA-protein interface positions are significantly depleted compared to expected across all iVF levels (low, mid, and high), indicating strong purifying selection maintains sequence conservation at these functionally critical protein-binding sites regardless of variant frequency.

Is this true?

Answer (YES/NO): NO